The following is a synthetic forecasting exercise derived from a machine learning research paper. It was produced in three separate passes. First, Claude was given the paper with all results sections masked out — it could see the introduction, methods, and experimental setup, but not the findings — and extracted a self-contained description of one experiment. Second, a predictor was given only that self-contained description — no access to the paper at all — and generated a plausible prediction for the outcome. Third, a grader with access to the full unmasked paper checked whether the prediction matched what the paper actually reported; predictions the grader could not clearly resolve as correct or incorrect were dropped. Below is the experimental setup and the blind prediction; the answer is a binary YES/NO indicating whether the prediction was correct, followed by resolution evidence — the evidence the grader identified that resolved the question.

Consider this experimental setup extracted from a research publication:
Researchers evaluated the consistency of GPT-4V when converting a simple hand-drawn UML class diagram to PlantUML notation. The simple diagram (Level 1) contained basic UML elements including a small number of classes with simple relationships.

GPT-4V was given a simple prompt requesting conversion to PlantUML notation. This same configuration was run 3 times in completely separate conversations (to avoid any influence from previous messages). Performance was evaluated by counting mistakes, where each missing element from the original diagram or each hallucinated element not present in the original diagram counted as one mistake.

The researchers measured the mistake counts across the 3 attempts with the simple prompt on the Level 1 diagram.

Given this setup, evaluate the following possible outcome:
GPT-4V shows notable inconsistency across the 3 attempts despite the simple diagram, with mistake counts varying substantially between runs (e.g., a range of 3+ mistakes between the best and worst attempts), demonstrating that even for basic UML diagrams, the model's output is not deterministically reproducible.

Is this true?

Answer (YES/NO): NO